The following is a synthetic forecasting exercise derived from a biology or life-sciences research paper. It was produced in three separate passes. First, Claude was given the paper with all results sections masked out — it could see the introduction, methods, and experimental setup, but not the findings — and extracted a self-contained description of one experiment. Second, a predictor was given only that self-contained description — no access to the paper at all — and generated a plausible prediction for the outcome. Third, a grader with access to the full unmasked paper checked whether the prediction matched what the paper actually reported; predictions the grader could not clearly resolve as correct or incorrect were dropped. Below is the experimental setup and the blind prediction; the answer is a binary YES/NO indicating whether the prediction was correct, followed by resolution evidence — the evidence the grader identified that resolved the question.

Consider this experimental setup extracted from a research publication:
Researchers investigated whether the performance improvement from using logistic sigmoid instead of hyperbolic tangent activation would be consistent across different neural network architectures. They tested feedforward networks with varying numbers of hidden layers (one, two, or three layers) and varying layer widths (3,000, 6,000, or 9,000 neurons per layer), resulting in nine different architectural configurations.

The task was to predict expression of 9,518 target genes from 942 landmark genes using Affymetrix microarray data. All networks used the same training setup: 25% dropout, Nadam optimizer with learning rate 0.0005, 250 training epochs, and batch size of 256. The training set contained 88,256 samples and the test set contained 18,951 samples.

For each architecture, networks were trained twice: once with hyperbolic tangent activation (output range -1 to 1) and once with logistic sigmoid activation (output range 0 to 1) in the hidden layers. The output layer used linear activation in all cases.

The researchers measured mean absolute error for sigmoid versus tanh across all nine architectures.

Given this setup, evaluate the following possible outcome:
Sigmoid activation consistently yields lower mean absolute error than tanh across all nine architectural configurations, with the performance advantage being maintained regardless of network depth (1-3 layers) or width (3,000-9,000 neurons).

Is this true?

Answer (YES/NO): YES